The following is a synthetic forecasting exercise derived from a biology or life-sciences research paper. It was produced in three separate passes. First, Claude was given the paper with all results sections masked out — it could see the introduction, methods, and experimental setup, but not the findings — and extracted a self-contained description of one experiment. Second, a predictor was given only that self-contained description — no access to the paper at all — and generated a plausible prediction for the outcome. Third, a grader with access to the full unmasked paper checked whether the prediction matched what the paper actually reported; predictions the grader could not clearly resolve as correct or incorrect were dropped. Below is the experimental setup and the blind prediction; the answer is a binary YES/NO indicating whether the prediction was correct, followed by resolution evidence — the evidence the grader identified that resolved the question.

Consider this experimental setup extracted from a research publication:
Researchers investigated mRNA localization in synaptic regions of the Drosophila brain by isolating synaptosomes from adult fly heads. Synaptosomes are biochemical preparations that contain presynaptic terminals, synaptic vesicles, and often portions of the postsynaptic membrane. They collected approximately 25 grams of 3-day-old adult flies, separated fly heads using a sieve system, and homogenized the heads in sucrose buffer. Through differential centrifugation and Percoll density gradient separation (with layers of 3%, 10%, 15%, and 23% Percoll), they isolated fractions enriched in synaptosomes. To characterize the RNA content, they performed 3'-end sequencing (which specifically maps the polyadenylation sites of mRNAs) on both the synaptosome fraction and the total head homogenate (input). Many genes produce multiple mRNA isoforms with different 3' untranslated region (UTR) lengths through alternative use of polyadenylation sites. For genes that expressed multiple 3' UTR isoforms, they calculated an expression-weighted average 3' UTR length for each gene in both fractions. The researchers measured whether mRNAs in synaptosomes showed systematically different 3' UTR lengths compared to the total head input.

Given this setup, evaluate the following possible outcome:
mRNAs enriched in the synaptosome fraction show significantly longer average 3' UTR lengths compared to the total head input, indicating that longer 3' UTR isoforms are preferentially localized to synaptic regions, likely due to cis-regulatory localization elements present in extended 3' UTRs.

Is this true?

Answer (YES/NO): NO